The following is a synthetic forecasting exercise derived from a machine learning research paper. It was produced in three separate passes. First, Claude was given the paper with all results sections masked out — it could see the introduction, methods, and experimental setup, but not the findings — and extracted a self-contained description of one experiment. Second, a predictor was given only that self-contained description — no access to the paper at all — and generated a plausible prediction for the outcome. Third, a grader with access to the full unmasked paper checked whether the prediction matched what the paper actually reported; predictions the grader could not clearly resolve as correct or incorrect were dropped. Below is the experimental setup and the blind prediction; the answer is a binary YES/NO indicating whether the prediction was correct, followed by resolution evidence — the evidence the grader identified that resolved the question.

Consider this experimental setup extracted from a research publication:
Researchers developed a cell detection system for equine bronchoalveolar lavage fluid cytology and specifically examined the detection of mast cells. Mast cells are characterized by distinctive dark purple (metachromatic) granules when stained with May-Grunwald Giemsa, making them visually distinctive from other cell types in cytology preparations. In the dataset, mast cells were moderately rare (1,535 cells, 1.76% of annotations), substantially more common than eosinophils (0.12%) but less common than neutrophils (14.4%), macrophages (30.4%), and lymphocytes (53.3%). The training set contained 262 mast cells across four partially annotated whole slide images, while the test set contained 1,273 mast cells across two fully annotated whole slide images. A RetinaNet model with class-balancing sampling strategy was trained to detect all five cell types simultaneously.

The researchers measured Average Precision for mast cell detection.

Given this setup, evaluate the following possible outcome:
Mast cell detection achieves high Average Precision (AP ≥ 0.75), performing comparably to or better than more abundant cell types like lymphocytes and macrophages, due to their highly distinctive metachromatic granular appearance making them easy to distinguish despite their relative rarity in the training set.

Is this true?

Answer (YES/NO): NO